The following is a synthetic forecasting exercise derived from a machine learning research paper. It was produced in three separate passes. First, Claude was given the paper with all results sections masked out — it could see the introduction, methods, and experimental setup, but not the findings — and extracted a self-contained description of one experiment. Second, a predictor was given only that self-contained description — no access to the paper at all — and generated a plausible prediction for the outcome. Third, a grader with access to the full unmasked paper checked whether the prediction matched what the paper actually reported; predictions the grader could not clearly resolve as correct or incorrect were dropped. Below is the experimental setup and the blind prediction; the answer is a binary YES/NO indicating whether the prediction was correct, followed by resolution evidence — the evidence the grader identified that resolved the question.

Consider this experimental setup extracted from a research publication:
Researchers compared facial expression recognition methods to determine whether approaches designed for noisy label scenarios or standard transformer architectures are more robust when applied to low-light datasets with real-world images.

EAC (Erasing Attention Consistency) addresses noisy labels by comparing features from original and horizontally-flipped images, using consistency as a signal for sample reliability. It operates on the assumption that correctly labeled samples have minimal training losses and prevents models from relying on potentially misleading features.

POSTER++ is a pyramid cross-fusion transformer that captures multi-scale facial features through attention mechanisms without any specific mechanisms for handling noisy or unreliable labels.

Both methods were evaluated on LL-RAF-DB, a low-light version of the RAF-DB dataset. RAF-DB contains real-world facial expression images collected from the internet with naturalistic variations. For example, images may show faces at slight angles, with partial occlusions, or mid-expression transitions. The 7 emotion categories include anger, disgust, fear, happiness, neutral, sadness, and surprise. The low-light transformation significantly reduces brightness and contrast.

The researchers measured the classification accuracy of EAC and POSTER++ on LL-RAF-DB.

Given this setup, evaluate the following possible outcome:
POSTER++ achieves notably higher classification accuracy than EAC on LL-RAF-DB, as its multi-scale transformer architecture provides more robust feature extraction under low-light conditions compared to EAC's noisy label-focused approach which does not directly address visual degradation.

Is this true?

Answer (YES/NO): YES